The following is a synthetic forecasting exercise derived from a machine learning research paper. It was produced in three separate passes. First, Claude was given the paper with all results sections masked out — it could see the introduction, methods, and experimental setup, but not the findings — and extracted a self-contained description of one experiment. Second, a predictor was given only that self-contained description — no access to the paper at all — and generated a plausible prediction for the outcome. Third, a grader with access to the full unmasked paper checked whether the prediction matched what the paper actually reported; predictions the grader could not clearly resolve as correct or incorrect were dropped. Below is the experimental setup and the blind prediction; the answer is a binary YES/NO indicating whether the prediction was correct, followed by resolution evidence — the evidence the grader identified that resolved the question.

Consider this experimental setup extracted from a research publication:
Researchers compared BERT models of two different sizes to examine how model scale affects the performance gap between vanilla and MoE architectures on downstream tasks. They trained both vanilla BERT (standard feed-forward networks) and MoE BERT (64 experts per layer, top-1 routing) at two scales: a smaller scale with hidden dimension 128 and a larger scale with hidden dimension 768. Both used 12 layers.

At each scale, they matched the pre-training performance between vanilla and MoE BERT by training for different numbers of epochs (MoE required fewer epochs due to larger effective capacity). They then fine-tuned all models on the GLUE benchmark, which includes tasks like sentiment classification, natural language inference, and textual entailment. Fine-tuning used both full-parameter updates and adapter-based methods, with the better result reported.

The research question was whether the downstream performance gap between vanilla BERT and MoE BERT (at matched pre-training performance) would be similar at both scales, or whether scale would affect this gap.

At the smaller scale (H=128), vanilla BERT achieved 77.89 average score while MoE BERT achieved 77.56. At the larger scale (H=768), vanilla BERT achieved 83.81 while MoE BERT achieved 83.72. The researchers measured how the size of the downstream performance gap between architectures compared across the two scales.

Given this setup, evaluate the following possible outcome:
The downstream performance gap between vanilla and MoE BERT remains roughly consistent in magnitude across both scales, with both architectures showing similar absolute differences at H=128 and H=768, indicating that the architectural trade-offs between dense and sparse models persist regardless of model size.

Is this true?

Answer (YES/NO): NO